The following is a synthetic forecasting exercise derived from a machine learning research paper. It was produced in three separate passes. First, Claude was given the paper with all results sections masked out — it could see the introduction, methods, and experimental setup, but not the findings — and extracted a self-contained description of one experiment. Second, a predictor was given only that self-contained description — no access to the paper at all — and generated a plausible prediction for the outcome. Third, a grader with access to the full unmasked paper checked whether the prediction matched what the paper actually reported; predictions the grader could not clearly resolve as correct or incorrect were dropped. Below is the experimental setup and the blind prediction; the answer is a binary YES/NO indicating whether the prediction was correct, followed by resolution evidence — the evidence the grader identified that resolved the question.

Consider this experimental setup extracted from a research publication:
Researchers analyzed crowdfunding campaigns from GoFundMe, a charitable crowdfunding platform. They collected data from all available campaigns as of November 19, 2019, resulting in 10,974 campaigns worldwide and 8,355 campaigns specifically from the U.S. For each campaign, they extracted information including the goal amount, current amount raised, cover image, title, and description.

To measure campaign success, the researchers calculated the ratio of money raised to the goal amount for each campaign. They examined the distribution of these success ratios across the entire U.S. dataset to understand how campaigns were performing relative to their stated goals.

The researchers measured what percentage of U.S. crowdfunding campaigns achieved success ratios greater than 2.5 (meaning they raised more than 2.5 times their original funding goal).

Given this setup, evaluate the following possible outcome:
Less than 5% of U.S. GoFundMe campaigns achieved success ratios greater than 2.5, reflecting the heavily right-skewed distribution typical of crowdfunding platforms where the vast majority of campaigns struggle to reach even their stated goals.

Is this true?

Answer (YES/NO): YES